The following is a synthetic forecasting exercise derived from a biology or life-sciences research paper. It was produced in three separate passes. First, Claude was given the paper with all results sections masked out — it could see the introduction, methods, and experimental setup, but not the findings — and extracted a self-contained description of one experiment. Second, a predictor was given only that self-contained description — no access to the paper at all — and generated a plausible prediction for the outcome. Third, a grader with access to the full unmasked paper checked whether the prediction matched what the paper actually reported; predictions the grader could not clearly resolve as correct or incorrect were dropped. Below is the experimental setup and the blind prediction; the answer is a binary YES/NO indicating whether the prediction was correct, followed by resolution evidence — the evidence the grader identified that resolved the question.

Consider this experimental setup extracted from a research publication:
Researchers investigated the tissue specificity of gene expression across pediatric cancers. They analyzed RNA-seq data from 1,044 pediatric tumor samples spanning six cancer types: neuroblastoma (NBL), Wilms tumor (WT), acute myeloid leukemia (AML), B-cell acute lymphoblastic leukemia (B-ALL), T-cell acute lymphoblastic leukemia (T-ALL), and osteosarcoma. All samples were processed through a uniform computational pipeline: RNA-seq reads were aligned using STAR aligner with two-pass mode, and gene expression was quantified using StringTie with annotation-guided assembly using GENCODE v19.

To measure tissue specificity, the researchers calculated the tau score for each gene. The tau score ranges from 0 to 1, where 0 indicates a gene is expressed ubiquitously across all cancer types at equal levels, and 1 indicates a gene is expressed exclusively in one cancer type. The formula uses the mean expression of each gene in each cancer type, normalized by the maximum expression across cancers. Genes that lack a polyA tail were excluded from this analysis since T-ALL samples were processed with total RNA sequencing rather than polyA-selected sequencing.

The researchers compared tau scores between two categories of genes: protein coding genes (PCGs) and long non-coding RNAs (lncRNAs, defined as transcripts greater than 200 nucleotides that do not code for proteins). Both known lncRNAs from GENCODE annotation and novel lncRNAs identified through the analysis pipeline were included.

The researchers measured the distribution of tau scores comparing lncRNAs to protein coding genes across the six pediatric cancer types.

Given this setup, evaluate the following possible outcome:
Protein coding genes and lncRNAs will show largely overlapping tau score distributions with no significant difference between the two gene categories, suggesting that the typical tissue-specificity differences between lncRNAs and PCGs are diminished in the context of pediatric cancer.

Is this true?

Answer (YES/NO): NO